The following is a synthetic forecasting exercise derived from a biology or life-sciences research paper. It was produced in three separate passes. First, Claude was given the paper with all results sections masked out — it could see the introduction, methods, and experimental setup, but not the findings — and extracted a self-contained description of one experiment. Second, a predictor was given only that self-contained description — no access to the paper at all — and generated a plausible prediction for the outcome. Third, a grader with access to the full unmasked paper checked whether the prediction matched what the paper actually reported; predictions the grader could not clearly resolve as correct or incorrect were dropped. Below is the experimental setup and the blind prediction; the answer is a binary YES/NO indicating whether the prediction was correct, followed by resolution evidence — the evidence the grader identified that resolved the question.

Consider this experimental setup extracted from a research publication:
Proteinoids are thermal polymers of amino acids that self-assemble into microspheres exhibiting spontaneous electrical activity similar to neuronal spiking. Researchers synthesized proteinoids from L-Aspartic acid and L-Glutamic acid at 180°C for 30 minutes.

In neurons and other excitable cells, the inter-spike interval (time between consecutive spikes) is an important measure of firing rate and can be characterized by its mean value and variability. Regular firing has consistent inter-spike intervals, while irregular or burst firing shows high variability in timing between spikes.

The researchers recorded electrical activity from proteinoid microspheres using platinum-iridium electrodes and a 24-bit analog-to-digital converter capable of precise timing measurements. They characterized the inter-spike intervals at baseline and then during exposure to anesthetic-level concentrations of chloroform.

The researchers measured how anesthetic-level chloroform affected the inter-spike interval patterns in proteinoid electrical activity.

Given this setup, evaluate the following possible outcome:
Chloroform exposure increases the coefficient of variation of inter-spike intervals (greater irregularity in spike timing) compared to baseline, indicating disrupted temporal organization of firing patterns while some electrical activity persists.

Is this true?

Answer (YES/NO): YES